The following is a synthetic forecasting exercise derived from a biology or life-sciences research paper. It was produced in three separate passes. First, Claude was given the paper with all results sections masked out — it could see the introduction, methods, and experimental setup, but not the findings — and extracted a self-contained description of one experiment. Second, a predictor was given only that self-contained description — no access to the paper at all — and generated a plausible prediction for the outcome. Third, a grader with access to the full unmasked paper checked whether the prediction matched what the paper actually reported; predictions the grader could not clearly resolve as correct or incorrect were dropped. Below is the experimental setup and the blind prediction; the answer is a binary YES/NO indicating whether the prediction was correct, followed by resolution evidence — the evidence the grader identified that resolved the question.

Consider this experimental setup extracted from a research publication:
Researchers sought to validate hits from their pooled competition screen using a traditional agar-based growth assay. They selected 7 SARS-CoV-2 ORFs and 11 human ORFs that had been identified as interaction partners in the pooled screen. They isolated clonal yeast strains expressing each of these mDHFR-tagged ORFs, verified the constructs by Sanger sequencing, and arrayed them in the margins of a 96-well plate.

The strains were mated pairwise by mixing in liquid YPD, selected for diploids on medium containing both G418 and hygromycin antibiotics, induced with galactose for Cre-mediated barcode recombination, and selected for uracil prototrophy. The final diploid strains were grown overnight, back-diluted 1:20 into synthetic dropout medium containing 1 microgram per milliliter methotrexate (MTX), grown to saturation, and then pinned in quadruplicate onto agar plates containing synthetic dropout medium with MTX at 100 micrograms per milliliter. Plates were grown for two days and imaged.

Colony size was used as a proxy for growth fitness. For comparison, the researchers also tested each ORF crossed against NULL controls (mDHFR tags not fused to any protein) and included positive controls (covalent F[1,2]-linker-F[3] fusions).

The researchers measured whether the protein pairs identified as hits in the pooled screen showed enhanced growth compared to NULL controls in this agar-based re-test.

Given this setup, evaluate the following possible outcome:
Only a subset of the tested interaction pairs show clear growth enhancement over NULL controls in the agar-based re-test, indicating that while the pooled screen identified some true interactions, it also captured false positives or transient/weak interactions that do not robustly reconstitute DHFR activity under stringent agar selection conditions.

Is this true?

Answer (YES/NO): NO